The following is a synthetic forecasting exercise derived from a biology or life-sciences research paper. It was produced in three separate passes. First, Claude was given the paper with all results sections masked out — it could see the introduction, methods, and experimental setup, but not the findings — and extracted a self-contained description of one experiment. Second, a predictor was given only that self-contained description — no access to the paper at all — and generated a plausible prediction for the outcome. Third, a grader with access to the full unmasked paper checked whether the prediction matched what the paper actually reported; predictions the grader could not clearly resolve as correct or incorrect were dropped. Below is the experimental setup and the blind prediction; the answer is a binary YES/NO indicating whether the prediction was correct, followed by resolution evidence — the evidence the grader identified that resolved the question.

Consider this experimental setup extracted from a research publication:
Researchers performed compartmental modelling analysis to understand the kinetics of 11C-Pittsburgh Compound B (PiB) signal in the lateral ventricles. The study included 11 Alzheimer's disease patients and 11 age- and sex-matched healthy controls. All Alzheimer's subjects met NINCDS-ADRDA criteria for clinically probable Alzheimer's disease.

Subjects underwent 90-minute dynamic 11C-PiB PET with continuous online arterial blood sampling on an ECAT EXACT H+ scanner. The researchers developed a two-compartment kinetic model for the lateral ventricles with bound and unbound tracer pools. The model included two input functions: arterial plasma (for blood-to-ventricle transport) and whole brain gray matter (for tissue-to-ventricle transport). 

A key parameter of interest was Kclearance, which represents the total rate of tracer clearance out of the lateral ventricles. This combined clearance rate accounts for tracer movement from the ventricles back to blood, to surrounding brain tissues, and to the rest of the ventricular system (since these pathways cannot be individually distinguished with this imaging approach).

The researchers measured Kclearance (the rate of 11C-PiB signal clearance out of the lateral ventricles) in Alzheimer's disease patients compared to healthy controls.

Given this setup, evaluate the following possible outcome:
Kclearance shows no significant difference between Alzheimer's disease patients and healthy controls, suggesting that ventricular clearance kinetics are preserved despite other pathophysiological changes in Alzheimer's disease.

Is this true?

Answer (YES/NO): NO